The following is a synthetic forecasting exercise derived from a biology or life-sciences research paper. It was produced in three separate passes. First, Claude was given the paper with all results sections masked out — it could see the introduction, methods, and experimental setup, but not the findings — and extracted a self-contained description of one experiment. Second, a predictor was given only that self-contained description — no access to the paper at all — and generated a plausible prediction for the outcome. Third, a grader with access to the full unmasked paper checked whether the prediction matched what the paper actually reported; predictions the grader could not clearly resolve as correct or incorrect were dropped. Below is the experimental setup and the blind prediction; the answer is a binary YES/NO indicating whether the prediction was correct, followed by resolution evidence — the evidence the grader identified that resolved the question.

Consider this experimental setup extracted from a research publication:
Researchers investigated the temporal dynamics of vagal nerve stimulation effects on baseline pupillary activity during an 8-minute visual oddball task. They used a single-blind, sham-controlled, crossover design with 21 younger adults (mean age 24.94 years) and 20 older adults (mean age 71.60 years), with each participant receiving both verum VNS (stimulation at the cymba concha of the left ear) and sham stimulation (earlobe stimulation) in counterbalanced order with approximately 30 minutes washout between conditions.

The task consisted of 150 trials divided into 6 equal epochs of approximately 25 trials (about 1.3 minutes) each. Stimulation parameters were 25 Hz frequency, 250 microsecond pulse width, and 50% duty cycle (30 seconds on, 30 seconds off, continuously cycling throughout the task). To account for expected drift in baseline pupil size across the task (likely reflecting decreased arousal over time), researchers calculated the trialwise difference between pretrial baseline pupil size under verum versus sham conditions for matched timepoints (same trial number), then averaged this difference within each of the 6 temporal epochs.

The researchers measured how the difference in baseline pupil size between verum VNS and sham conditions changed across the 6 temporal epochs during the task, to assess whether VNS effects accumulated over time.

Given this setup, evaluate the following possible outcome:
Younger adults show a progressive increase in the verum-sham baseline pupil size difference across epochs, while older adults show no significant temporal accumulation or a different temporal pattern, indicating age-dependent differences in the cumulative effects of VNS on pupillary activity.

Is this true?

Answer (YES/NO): NO